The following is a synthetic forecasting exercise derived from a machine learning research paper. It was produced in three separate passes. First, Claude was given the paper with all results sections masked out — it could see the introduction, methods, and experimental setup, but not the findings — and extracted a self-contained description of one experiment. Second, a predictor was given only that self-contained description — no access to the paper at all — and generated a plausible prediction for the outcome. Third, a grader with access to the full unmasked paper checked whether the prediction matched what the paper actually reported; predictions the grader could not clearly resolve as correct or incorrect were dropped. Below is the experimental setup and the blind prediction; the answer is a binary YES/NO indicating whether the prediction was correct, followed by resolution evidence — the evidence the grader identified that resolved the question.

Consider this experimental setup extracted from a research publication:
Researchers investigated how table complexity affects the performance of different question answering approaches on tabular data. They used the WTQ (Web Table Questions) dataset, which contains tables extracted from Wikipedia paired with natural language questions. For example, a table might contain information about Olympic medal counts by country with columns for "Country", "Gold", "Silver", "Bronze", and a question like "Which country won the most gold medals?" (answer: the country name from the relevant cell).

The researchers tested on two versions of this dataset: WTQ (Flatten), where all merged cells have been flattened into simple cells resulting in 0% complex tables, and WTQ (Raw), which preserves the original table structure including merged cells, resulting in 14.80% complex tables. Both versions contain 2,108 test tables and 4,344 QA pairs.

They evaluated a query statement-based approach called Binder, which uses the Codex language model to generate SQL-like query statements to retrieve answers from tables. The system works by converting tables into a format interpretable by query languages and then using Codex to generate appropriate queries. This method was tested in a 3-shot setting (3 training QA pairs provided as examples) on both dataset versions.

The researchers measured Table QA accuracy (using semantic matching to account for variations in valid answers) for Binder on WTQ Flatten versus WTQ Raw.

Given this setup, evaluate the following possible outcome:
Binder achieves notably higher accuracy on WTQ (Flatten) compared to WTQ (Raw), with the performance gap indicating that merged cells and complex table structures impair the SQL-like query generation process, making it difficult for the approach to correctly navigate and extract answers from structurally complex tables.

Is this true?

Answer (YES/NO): YES